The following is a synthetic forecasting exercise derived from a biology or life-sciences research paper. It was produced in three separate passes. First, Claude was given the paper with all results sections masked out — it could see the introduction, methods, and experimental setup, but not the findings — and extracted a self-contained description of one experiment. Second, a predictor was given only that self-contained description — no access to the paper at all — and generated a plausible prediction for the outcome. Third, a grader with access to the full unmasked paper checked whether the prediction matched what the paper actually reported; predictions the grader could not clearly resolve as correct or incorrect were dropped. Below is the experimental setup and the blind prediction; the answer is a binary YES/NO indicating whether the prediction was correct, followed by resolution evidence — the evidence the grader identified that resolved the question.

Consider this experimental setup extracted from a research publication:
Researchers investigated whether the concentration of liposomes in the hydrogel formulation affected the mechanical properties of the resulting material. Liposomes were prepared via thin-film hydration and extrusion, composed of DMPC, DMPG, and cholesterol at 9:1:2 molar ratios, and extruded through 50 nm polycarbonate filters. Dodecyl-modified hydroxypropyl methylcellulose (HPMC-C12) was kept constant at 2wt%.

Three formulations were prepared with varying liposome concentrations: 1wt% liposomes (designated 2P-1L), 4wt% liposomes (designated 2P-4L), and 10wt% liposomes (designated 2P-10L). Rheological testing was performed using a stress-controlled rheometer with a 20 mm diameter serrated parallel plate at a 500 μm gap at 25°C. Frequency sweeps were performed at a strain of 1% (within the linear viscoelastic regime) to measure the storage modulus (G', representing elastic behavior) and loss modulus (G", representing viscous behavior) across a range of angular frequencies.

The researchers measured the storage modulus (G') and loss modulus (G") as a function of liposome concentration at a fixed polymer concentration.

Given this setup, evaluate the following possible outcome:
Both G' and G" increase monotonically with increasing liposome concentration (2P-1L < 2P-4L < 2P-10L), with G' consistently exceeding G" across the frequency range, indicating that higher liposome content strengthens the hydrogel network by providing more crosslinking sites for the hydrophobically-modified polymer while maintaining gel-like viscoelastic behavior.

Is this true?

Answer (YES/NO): YES